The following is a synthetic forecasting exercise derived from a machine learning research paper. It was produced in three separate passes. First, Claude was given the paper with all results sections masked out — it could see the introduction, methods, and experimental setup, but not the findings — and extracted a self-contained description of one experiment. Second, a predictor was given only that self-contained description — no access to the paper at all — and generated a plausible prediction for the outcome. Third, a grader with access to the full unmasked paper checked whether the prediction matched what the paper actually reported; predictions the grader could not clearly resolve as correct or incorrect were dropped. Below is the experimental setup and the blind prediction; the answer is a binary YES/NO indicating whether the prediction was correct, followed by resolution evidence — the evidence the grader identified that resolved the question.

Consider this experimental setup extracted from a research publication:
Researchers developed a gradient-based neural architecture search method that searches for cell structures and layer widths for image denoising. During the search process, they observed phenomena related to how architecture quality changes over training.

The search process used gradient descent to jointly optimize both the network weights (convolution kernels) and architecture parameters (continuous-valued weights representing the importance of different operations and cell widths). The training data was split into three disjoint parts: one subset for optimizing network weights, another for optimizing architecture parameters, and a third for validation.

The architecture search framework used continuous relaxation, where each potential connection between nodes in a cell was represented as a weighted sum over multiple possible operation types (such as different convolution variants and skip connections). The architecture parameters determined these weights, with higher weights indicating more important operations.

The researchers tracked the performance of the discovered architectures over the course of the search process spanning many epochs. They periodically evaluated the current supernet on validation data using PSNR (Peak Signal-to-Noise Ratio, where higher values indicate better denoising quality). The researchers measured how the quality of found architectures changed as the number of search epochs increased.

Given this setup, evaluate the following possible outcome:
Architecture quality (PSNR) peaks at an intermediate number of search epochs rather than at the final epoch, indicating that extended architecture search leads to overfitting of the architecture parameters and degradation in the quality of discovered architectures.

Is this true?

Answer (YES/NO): YES